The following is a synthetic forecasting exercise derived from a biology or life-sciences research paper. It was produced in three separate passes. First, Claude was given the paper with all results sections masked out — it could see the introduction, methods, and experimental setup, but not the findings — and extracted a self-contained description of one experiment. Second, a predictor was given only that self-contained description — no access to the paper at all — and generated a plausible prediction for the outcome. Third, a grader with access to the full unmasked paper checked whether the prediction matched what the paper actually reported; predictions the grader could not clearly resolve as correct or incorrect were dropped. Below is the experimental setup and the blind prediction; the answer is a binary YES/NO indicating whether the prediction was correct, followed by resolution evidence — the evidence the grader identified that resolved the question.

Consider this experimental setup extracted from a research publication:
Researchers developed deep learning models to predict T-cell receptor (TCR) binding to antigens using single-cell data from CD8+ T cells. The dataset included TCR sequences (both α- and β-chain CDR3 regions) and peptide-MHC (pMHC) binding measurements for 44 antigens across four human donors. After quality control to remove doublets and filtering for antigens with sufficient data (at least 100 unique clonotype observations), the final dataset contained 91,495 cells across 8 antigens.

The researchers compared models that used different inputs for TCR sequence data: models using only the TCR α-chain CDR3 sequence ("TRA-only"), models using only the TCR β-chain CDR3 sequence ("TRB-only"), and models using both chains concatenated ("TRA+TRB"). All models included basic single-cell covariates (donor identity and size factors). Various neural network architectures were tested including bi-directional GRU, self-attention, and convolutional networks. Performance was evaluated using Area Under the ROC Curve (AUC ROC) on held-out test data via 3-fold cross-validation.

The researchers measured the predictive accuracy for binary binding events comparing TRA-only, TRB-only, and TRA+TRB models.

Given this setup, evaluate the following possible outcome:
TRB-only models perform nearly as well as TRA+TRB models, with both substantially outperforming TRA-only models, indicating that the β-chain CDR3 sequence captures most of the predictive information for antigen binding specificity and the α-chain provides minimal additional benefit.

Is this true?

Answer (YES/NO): NO